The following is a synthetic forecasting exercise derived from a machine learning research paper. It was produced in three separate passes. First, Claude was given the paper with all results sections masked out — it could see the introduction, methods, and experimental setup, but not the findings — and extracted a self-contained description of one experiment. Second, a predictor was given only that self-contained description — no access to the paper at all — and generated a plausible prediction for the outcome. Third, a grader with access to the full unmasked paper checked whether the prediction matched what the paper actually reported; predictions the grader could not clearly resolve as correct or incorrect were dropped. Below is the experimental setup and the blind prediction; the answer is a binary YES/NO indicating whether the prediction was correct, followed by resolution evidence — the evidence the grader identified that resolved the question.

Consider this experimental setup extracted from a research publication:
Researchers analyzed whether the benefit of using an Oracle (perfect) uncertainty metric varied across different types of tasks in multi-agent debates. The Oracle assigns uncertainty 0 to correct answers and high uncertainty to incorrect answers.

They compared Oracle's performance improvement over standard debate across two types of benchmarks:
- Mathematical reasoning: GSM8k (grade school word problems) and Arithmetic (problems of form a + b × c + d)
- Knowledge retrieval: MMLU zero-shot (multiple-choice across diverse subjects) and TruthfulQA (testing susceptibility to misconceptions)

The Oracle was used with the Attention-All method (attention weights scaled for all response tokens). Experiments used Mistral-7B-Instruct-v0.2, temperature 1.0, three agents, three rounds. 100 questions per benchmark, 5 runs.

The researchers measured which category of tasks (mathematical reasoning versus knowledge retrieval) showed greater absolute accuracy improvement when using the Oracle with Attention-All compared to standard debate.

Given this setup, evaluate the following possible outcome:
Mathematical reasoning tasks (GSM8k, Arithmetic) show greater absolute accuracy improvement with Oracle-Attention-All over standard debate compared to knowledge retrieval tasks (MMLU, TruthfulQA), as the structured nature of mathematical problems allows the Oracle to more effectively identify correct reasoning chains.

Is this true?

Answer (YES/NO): YES